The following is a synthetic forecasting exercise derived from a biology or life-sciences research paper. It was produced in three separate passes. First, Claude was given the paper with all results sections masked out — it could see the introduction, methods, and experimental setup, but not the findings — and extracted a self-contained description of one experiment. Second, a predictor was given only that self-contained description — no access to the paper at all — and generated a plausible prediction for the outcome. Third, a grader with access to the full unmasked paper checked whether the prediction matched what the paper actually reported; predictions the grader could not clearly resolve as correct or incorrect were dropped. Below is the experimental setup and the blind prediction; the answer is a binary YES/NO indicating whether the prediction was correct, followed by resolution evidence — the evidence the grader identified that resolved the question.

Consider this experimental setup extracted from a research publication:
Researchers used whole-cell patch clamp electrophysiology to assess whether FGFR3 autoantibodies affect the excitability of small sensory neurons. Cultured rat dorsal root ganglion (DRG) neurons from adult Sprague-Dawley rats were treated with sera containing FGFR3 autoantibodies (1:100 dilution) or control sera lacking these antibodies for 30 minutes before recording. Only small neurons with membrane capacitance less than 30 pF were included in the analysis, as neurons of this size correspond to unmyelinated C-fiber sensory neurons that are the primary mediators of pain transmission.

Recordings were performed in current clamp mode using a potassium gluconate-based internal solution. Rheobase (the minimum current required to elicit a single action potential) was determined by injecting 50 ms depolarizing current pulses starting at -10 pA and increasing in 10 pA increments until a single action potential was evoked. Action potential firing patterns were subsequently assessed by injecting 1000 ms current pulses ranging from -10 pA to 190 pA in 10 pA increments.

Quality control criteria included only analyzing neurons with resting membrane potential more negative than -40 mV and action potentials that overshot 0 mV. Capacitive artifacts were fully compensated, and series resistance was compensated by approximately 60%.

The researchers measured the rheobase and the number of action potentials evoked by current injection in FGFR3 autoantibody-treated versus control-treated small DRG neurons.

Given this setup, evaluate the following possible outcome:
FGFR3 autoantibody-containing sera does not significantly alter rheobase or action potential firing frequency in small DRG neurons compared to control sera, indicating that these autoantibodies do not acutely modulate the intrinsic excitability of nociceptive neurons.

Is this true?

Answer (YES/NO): NO